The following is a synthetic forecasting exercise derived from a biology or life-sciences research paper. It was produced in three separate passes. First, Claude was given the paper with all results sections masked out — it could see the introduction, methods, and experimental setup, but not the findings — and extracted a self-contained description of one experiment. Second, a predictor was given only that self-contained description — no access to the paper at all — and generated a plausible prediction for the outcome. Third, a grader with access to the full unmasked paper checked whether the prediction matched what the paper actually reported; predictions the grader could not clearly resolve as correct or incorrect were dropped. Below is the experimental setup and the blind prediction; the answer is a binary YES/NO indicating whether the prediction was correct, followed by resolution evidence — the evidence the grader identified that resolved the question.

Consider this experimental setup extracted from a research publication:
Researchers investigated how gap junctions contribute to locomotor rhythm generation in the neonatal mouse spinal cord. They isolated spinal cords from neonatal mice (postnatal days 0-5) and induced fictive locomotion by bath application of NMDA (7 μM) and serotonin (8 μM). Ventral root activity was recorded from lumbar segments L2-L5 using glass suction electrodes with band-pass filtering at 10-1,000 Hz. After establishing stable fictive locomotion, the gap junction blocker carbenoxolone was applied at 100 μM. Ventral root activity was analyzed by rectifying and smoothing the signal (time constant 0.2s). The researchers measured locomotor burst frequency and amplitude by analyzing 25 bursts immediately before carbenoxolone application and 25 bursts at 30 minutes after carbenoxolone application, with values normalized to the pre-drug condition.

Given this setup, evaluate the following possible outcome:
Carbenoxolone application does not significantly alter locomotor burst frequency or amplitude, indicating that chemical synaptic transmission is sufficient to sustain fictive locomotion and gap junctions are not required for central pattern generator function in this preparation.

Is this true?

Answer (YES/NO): NO